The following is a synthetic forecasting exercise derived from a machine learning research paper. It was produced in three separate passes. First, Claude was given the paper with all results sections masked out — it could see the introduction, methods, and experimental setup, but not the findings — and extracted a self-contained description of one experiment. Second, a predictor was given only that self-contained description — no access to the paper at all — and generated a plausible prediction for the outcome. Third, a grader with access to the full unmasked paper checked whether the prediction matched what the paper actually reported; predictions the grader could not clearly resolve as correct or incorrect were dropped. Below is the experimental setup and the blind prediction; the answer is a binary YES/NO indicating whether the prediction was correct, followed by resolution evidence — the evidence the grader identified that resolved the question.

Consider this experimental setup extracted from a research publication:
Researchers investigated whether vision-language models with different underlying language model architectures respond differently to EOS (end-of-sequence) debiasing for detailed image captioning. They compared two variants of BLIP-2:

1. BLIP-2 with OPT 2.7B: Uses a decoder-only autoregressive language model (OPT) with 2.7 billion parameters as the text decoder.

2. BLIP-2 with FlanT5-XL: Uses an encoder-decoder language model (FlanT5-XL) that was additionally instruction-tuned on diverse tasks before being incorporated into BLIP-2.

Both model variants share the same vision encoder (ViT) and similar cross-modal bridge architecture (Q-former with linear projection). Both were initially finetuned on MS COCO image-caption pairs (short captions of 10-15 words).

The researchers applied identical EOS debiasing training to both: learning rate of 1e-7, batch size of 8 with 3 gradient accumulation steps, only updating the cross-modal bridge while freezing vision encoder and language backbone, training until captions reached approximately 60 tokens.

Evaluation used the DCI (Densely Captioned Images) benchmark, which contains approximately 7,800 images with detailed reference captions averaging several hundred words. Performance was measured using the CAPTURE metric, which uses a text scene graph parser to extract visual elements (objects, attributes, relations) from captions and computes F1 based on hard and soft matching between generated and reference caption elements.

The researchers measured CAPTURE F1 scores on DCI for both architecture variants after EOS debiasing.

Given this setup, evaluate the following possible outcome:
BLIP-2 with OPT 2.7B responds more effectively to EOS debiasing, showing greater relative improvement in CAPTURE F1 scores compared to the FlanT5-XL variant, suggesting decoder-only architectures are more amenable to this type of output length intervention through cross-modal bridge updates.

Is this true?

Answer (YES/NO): NO